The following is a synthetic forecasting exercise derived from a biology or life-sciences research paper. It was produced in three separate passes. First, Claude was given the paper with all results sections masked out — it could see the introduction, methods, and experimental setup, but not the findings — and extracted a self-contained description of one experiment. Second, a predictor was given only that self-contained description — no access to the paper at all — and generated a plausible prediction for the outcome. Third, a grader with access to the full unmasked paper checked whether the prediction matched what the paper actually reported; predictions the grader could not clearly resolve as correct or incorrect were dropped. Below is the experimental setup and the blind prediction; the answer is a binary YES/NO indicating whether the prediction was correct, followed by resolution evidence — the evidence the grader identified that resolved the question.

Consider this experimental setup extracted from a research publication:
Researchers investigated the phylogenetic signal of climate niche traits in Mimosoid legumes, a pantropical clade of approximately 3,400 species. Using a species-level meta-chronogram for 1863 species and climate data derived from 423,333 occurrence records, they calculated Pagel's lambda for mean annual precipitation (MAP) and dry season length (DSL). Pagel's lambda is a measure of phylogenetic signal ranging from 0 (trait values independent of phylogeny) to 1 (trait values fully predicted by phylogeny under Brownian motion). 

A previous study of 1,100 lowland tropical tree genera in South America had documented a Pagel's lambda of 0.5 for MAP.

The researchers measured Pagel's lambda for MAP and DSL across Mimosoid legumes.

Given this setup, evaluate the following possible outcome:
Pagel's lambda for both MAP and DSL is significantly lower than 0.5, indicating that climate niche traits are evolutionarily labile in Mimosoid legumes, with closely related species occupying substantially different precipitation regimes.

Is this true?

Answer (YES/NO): NO